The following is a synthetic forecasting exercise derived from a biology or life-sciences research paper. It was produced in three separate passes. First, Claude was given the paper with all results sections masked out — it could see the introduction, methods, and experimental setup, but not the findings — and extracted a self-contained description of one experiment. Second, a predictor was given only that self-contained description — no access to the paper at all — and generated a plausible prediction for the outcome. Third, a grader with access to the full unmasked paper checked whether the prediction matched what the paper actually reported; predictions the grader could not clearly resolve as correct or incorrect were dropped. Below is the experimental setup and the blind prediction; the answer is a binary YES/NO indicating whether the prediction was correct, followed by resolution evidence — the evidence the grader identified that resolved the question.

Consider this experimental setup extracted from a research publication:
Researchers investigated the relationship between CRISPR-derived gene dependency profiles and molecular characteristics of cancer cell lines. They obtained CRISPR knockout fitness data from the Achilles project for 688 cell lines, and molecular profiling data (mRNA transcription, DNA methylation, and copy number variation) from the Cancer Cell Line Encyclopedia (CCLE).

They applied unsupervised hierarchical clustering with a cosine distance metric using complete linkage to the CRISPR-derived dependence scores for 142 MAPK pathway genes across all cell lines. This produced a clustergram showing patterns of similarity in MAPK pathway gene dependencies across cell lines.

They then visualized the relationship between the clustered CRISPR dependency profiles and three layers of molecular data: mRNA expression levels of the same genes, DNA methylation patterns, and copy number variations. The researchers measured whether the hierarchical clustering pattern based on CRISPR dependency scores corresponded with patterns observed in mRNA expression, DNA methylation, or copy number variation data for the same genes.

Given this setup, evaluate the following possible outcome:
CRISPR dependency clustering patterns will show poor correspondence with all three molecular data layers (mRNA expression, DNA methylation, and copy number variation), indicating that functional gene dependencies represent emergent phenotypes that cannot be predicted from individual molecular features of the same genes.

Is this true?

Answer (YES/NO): NO